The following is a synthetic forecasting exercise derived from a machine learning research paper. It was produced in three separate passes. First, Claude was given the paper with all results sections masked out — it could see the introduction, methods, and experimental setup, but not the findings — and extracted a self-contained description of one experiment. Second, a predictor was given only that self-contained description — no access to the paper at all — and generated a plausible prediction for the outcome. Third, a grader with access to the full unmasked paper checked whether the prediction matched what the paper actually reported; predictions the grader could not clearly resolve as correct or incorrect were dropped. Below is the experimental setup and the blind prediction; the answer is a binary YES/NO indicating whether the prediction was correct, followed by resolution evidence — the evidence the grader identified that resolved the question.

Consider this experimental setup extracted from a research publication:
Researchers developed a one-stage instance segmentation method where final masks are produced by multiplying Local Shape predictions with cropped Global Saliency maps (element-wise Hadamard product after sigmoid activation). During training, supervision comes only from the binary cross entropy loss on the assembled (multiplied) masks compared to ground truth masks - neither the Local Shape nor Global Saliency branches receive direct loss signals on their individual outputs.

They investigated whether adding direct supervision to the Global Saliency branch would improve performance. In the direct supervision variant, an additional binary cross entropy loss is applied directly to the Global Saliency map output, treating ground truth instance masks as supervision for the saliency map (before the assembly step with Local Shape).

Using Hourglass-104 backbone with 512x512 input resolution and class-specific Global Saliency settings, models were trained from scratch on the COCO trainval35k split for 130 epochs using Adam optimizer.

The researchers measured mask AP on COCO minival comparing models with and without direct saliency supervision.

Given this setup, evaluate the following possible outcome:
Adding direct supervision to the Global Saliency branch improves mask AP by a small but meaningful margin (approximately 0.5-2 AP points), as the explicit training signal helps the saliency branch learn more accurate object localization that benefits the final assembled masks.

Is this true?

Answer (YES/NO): YES